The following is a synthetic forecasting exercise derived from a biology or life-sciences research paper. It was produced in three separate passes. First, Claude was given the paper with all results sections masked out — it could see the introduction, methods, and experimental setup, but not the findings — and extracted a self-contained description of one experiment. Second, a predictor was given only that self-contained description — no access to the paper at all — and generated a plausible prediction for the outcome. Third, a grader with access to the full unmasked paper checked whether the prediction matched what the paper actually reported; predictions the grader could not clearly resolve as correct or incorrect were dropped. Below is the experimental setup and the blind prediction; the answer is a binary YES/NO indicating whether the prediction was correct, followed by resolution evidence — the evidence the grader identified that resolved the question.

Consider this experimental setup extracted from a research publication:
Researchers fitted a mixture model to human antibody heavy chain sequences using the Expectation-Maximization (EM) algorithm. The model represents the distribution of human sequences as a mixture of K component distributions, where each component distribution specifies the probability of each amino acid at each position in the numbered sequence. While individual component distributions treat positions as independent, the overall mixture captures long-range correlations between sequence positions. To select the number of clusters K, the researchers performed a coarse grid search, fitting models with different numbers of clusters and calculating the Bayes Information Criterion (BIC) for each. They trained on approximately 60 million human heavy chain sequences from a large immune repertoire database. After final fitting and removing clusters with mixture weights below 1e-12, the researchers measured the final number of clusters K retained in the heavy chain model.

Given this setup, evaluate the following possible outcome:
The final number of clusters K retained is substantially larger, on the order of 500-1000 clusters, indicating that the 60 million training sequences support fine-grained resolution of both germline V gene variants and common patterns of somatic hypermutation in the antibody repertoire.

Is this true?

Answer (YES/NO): NO